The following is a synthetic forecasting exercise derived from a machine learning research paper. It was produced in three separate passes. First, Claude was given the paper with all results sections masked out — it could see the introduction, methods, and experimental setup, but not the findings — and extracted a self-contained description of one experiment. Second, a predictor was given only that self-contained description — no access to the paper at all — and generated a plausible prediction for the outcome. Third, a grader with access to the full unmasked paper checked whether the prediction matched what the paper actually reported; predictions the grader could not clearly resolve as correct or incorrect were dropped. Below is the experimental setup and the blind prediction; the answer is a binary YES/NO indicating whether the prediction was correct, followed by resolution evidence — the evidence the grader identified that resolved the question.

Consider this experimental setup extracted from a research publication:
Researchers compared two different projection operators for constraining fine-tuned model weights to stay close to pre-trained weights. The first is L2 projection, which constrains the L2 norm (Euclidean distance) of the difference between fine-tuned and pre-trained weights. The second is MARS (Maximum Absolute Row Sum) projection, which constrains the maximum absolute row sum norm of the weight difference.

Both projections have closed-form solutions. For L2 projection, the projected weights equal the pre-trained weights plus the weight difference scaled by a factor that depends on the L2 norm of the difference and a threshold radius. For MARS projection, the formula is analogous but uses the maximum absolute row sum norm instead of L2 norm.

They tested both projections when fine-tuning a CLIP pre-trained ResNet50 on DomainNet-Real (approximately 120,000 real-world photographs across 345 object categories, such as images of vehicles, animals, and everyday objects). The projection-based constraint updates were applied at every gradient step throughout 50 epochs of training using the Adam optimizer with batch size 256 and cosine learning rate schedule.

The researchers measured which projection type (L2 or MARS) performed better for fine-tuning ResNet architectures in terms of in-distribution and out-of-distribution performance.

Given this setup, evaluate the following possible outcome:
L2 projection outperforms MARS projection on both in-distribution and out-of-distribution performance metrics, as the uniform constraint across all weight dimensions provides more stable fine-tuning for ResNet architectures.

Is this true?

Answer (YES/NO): NO